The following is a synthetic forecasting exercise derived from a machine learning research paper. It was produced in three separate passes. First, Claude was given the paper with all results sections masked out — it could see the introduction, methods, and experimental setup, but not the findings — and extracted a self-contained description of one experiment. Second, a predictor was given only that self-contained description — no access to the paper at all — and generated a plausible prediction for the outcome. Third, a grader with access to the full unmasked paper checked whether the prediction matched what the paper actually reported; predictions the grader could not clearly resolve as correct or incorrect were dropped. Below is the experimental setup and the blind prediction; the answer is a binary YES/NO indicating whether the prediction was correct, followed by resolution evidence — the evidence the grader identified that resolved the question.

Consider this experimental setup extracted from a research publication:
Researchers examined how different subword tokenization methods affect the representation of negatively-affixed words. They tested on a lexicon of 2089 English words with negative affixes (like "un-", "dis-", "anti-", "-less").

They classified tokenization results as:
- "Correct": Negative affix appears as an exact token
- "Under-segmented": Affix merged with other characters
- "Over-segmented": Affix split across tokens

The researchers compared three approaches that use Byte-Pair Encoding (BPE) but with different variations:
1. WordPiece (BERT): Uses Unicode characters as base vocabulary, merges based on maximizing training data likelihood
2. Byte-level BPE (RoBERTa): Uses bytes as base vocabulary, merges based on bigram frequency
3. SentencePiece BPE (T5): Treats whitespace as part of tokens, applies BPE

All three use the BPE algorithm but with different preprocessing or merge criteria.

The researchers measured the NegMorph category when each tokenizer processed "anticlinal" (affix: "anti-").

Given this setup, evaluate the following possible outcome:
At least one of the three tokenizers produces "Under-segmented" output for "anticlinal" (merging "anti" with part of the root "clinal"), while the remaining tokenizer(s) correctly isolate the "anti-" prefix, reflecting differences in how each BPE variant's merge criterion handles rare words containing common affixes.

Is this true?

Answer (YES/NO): YES